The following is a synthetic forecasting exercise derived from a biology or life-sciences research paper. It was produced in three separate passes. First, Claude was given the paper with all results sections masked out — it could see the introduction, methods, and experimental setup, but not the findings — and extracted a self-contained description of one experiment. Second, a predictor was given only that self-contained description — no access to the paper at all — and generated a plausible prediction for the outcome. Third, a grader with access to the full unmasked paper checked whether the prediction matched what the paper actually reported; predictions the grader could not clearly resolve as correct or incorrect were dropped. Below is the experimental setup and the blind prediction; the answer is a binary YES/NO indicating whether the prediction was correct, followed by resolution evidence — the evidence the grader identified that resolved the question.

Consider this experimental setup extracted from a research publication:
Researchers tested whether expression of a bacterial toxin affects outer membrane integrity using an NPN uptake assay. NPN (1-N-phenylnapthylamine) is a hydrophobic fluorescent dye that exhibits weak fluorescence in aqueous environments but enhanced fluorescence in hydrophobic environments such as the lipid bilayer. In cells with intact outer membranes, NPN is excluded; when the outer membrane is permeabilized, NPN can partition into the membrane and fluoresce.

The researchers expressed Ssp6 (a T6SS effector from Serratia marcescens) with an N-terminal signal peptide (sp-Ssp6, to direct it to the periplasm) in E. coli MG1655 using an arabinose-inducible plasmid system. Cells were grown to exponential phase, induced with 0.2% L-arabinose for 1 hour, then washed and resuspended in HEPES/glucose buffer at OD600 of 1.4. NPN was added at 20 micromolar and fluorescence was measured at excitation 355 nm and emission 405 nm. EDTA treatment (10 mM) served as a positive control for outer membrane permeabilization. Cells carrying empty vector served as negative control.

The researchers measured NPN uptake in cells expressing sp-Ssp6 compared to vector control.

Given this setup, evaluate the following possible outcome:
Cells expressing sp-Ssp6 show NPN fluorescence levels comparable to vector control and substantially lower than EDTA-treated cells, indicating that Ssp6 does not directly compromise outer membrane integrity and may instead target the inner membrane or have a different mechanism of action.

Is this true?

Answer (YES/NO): NO